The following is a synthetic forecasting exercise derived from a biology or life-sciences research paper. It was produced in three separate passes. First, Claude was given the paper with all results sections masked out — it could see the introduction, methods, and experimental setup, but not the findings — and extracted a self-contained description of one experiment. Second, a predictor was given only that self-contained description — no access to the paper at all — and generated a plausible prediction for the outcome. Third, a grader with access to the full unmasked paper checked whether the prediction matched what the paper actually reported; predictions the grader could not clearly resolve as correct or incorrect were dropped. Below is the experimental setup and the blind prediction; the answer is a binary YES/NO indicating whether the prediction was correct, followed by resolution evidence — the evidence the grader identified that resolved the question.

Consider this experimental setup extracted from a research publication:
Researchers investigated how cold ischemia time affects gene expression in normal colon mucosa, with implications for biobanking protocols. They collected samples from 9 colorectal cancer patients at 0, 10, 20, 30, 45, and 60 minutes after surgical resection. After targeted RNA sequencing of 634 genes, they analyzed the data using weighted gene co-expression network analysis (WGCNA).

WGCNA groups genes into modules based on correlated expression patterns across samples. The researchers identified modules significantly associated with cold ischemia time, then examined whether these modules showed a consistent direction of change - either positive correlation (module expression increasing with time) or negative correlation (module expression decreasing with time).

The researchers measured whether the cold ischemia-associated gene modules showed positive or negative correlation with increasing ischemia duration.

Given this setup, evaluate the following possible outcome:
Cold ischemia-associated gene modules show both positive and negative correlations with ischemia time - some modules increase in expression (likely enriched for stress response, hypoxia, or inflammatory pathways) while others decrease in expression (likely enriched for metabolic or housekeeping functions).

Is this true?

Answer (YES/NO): NO